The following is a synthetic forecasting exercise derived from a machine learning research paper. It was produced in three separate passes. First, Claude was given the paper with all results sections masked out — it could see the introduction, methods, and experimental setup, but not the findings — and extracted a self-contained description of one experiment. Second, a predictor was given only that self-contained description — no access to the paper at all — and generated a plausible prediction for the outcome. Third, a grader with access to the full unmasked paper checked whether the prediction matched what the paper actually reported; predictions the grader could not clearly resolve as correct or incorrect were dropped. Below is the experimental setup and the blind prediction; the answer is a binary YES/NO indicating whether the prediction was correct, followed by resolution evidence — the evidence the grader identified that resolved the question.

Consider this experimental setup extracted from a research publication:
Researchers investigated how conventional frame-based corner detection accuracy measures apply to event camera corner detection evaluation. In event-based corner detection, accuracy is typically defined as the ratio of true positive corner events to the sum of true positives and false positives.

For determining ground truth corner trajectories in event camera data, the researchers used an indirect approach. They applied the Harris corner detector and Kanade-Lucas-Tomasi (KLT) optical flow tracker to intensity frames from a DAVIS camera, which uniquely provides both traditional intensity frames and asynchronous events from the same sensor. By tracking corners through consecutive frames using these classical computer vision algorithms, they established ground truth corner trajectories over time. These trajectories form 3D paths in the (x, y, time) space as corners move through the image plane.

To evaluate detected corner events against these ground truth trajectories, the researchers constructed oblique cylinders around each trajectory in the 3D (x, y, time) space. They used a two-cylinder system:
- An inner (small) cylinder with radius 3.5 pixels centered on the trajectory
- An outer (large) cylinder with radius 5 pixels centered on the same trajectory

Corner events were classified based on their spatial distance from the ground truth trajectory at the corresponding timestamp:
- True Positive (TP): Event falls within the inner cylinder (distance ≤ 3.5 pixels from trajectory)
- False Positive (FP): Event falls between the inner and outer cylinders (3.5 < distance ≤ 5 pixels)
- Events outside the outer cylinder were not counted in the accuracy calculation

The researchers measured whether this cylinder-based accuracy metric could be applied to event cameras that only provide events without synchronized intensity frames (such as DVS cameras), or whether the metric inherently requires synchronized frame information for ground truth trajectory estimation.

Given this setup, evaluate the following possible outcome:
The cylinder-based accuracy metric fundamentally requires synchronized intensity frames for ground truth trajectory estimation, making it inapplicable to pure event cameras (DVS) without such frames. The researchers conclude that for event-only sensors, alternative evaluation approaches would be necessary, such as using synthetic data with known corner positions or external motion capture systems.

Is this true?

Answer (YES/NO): NO